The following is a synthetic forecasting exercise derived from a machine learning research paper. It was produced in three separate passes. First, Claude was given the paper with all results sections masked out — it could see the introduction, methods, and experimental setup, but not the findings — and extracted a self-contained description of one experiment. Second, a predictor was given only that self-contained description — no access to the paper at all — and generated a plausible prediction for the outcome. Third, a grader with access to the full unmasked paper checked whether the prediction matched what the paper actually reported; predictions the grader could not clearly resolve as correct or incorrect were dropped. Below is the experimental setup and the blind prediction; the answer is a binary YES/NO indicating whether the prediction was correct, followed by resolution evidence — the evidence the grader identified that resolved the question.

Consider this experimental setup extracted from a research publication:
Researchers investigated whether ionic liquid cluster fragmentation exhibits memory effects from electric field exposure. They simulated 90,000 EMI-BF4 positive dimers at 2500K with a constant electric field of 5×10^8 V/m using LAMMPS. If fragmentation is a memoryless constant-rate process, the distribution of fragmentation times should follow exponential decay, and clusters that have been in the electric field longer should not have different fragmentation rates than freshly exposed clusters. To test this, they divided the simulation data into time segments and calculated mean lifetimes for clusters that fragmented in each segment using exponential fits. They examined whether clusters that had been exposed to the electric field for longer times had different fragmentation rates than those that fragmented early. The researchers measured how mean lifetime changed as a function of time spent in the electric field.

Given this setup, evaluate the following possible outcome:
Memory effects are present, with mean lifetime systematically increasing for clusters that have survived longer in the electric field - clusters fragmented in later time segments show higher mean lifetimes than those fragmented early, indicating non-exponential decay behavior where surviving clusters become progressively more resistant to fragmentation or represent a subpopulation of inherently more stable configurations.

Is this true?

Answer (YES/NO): NO